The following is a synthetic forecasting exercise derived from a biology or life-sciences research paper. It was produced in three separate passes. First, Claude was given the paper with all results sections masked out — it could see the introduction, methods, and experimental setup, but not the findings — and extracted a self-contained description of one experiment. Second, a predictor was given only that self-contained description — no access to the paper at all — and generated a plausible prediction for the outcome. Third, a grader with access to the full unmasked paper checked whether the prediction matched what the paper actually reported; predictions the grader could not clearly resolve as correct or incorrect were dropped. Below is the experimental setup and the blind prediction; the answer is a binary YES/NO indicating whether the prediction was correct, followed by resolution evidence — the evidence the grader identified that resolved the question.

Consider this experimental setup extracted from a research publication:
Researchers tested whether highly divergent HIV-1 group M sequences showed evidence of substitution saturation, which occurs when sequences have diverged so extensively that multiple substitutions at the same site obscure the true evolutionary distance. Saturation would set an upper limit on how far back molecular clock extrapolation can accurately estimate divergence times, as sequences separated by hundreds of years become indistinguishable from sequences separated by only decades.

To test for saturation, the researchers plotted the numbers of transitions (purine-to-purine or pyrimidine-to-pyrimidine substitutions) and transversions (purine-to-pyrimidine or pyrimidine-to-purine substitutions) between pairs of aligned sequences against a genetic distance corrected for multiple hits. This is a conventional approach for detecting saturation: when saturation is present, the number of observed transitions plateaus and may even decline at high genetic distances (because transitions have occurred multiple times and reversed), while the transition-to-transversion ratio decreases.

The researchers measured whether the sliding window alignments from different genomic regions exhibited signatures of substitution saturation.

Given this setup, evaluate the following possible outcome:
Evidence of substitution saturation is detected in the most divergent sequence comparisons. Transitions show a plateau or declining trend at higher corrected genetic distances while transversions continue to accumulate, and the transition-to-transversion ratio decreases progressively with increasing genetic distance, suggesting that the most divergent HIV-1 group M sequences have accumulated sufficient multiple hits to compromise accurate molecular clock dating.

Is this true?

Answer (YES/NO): NO